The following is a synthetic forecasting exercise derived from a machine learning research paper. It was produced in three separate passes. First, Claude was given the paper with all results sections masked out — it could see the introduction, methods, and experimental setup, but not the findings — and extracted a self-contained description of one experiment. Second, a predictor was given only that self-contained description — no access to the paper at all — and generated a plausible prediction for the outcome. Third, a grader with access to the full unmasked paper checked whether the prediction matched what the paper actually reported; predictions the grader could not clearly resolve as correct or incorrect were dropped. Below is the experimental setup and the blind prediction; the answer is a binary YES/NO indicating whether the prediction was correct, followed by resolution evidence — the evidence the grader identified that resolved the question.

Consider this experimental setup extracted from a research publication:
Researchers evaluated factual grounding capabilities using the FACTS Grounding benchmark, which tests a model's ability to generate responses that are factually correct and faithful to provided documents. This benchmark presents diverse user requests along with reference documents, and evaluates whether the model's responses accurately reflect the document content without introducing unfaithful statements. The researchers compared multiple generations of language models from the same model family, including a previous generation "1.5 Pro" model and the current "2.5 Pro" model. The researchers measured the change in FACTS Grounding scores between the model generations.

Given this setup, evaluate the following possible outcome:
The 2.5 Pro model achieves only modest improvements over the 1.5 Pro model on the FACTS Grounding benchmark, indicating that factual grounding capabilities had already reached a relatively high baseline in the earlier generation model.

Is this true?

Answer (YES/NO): NO